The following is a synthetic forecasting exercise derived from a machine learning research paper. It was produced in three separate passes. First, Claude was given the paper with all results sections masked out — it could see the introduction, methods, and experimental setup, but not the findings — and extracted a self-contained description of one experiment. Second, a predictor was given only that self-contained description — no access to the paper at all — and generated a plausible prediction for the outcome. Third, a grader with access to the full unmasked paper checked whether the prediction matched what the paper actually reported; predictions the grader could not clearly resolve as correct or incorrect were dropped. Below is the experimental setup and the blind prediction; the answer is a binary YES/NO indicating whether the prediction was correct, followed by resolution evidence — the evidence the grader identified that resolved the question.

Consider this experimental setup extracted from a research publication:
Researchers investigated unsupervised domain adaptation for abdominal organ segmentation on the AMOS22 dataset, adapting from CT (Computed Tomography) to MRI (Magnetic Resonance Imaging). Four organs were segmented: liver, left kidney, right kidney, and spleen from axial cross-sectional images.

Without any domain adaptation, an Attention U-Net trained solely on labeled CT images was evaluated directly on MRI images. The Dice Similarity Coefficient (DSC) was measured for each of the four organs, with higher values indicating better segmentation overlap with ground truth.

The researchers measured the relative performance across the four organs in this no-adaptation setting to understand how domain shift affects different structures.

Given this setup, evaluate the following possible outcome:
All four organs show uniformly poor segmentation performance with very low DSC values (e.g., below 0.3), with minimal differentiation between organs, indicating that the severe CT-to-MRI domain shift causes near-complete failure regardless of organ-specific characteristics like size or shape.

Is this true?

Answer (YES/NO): NO